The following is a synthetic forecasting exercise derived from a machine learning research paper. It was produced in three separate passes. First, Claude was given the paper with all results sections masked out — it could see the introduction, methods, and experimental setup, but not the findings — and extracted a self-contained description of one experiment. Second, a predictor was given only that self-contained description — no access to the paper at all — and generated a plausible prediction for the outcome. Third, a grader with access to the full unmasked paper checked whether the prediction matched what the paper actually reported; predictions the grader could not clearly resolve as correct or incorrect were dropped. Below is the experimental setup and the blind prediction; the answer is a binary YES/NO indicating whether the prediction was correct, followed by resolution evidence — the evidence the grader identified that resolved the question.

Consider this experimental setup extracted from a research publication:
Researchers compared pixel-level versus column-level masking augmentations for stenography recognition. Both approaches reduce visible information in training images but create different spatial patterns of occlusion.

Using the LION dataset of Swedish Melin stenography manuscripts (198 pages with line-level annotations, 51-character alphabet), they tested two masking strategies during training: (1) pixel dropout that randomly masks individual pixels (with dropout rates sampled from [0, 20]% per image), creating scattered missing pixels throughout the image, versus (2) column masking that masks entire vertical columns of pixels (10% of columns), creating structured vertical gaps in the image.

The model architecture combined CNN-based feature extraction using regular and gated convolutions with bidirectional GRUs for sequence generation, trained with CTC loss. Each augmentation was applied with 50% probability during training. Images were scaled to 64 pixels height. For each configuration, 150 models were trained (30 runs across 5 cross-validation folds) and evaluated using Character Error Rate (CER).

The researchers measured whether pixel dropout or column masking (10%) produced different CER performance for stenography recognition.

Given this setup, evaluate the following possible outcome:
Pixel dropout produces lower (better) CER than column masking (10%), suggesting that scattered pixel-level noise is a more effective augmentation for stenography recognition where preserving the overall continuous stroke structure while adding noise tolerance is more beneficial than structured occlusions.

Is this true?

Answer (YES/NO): NO